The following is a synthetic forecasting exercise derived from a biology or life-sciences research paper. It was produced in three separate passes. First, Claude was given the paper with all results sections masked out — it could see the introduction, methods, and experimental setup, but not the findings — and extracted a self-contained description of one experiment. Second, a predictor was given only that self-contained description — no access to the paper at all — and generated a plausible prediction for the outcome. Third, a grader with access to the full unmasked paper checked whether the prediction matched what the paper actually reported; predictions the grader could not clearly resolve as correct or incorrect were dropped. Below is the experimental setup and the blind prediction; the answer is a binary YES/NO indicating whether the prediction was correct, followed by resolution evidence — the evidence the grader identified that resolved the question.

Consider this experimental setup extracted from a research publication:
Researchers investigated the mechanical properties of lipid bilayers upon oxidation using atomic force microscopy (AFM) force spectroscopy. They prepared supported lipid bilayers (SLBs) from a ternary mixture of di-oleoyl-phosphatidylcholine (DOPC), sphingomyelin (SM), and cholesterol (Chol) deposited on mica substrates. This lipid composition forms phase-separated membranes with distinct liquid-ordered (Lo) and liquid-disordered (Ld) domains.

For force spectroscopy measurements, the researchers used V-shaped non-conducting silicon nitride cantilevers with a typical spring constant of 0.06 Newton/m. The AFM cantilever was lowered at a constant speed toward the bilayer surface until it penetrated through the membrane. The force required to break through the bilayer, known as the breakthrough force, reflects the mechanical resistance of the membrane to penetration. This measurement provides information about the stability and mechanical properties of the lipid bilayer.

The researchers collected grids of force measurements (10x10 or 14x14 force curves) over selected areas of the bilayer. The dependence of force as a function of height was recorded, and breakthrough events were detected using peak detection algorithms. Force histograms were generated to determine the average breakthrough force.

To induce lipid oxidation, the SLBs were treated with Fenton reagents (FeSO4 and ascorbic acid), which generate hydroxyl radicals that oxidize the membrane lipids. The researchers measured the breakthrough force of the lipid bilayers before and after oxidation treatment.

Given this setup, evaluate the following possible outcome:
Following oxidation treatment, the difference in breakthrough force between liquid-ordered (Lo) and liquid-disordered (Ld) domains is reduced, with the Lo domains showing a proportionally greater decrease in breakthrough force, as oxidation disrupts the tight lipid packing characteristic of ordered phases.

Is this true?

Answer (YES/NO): YES